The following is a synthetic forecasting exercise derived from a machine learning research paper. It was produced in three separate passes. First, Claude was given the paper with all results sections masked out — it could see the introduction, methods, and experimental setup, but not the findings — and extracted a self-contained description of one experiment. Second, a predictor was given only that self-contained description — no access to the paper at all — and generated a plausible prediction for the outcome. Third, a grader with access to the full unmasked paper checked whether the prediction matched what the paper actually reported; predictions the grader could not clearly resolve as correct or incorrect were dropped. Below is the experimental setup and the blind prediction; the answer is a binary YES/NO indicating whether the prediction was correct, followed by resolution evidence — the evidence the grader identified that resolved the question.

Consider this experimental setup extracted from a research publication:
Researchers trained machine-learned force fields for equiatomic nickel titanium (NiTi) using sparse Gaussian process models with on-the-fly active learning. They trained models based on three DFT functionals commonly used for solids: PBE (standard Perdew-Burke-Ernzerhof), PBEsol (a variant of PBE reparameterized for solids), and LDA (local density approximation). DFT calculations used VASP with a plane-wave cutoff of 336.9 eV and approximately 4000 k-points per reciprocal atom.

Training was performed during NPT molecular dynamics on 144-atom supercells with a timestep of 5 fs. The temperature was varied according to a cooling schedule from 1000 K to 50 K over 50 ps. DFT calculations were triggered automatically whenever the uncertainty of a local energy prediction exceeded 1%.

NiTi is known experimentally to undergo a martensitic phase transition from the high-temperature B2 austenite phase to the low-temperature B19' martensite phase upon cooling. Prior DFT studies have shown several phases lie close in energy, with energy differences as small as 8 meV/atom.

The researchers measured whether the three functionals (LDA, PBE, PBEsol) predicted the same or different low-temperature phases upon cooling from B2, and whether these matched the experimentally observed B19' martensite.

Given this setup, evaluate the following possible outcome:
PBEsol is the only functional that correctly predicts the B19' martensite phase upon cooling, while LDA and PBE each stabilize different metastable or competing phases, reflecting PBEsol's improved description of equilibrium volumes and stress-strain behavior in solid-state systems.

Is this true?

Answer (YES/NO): NO